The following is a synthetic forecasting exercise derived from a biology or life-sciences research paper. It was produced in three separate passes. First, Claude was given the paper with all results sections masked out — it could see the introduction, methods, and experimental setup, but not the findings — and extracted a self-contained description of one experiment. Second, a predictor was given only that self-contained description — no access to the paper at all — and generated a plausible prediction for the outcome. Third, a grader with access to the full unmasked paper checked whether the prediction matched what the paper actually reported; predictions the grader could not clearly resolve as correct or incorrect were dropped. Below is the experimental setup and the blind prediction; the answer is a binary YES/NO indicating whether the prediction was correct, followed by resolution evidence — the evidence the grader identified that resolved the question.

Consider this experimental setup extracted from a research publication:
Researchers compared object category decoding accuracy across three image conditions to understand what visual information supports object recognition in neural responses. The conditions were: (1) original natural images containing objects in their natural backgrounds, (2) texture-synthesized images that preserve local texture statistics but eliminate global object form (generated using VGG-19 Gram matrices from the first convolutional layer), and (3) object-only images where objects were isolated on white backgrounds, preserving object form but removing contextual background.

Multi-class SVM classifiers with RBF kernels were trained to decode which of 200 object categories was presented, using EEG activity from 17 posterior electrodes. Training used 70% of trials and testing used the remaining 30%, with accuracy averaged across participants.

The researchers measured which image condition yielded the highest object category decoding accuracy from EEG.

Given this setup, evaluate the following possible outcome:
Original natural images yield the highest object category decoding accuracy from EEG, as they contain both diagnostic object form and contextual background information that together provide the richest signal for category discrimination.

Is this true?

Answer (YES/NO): NO